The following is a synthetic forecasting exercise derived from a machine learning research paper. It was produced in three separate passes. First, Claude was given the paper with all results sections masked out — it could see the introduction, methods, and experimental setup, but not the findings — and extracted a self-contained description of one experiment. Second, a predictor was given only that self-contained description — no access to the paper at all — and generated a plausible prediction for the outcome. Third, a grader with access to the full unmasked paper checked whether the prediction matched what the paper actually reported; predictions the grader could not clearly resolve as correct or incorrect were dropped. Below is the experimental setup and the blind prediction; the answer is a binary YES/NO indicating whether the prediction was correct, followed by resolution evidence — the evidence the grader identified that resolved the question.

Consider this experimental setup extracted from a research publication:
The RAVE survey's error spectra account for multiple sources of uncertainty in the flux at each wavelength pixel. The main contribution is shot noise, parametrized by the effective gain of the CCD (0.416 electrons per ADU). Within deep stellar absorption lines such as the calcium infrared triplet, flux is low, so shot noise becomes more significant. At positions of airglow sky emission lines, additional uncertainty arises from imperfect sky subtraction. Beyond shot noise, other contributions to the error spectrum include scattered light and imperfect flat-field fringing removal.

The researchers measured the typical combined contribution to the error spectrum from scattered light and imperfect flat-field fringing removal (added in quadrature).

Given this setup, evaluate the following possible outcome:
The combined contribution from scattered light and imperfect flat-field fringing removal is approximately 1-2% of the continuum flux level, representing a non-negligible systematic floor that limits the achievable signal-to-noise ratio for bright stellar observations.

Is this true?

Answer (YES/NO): NO